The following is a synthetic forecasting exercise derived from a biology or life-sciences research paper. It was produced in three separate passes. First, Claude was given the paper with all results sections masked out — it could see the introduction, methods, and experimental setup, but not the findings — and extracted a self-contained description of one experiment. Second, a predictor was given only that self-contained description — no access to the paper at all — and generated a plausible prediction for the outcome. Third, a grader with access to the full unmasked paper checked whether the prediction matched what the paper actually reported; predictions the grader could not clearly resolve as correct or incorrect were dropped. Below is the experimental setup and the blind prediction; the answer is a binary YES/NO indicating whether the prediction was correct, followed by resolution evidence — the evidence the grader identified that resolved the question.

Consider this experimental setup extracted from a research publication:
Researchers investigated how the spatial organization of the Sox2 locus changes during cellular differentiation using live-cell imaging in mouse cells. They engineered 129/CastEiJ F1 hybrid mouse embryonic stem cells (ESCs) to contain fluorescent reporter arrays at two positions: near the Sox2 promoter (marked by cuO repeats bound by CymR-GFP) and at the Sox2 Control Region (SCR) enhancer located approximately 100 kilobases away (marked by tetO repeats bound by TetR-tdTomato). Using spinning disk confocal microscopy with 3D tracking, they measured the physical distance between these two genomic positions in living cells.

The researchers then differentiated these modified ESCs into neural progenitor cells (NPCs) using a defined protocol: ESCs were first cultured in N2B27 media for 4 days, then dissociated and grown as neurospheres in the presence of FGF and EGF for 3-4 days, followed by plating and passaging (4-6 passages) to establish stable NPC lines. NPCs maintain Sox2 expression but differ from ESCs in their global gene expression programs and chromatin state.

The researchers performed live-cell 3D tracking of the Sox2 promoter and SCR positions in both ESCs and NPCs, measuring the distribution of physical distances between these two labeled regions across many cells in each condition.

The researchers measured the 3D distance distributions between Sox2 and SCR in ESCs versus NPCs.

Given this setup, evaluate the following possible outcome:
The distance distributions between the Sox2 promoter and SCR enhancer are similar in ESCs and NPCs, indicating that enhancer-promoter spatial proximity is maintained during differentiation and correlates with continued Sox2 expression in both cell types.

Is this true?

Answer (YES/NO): NO